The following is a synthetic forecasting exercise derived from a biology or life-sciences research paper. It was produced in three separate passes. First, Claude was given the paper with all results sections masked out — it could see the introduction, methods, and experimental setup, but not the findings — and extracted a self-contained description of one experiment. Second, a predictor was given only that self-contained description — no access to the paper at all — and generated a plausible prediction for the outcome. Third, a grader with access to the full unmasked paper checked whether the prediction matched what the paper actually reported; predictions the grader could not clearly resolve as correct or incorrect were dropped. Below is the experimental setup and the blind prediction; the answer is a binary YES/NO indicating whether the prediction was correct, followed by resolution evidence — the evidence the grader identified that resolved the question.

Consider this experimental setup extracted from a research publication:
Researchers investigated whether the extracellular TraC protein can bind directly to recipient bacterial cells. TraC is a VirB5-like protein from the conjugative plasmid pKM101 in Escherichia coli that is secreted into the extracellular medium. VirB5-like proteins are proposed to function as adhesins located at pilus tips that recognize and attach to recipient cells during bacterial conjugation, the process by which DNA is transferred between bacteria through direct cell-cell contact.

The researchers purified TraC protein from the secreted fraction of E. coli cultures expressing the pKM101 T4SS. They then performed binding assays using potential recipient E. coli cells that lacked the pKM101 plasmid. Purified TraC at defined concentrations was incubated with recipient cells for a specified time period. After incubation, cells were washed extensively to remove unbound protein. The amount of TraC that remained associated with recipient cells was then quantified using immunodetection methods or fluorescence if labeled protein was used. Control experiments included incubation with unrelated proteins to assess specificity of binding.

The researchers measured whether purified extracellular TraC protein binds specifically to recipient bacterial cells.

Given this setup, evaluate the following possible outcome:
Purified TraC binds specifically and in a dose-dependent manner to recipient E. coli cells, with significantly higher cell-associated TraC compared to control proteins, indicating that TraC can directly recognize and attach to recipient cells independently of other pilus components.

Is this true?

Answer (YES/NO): NO